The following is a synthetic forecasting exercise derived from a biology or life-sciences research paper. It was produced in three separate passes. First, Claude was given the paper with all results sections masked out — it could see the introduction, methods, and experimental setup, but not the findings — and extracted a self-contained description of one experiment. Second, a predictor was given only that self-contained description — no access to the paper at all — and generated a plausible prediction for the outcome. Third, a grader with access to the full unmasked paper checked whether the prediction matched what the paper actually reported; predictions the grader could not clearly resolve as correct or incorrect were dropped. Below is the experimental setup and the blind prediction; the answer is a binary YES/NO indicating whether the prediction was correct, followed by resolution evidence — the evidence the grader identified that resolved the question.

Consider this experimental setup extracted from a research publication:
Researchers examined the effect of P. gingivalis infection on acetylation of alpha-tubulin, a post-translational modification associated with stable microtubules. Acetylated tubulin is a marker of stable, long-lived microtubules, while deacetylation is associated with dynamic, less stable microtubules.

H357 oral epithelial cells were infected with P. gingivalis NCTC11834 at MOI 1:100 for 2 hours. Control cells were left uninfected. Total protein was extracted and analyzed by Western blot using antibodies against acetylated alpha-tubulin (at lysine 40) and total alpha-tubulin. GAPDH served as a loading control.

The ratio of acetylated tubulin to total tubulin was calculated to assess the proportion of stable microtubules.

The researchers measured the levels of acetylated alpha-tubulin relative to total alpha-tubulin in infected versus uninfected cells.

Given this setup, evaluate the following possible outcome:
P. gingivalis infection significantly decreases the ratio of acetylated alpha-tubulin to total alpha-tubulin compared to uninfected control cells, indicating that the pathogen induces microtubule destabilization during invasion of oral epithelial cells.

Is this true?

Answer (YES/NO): NO